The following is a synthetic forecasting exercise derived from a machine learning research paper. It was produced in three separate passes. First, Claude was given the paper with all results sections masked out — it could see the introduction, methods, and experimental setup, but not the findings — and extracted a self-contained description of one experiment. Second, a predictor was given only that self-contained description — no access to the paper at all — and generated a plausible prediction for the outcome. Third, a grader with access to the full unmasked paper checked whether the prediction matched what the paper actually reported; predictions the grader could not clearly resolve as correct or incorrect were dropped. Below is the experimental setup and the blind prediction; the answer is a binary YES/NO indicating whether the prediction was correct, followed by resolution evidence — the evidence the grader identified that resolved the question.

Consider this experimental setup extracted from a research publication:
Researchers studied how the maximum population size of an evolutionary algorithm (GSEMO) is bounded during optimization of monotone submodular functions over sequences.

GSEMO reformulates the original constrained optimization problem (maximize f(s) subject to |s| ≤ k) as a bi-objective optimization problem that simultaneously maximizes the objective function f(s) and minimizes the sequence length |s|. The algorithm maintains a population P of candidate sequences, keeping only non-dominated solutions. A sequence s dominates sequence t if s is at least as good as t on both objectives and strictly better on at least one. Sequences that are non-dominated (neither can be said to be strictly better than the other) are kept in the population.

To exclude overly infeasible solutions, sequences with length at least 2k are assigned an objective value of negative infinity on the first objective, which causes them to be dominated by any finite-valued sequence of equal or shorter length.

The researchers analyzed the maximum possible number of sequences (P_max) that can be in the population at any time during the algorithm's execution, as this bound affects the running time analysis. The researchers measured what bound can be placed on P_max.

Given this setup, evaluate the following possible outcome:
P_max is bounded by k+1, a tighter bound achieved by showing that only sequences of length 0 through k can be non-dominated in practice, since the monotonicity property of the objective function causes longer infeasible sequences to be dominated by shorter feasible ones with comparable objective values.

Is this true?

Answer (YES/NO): NO